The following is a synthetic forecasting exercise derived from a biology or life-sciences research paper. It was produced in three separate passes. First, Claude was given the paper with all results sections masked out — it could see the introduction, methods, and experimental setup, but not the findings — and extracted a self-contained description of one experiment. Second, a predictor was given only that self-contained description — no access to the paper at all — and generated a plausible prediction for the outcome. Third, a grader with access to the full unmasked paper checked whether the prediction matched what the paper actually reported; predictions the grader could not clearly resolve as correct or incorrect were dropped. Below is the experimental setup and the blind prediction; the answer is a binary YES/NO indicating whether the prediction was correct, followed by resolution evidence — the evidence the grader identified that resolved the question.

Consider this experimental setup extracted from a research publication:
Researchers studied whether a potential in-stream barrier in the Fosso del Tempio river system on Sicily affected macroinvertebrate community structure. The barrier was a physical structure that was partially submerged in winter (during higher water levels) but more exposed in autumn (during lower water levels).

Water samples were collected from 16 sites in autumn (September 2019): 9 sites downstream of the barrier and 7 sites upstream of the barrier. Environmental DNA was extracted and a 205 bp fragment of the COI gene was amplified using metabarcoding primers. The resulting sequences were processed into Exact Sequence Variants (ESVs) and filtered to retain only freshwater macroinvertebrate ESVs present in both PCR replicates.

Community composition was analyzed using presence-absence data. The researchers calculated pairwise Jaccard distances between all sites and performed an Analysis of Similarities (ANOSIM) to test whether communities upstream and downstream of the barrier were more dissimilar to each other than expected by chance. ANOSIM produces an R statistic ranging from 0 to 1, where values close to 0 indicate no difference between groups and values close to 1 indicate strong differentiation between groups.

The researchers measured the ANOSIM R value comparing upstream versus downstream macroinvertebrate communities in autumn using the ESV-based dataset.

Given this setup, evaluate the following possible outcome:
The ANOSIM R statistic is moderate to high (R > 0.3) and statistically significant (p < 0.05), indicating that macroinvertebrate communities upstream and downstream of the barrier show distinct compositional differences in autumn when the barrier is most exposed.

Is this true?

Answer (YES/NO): YES